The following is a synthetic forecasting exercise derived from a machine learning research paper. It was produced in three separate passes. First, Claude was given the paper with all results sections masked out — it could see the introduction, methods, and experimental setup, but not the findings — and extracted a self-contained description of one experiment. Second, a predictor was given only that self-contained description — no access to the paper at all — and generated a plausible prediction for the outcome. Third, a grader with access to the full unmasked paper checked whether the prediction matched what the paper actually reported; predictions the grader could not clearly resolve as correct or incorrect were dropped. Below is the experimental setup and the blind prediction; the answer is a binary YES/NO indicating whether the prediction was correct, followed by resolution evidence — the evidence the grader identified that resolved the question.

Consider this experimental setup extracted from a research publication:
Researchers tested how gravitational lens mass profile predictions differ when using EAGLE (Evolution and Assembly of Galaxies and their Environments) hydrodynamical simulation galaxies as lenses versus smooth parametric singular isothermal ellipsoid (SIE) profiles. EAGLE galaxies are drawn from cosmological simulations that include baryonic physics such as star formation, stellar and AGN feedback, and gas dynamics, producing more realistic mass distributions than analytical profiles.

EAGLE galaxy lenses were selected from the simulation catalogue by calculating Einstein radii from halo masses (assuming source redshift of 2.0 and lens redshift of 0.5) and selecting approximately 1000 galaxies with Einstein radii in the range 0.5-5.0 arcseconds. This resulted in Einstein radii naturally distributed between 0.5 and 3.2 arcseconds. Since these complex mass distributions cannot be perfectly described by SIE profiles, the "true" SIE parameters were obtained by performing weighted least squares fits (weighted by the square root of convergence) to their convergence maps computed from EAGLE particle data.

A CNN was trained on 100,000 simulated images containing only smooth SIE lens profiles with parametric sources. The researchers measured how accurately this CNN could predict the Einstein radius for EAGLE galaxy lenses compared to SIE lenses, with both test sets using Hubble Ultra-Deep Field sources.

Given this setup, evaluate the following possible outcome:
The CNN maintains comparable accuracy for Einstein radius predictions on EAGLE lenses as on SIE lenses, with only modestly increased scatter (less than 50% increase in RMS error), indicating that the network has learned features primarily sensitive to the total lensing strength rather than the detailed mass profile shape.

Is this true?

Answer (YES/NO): NO